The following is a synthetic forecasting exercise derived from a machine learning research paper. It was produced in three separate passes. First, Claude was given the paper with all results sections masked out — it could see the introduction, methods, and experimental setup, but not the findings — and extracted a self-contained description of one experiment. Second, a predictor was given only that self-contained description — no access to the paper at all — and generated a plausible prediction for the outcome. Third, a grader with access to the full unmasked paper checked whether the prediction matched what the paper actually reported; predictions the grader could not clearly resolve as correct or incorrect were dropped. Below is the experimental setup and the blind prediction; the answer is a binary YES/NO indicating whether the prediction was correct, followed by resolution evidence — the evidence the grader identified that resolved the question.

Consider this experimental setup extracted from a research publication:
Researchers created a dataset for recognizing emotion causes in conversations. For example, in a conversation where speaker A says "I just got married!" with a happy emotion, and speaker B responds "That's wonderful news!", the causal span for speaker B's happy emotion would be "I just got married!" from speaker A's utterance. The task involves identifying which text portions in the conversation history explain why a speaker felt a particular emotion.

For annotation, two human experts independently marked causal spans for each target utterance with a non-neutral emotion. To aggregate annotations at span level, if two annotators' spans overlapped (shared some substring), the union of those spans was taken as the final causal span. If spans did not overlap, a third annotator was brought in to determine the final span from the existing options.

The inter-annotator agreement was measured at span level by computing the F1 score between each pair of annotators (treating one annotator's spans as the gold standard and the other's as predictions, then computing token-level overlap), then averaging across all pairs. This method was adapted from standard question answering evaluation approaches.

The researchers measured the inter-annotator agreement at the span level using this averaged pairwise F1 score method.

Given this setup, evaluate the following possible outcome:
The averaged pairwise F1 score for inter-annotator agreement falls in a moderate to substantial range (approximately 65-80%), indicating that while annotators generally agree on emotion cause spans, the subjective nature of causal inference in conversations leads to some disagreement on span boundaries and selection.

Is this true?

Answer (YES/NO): NO